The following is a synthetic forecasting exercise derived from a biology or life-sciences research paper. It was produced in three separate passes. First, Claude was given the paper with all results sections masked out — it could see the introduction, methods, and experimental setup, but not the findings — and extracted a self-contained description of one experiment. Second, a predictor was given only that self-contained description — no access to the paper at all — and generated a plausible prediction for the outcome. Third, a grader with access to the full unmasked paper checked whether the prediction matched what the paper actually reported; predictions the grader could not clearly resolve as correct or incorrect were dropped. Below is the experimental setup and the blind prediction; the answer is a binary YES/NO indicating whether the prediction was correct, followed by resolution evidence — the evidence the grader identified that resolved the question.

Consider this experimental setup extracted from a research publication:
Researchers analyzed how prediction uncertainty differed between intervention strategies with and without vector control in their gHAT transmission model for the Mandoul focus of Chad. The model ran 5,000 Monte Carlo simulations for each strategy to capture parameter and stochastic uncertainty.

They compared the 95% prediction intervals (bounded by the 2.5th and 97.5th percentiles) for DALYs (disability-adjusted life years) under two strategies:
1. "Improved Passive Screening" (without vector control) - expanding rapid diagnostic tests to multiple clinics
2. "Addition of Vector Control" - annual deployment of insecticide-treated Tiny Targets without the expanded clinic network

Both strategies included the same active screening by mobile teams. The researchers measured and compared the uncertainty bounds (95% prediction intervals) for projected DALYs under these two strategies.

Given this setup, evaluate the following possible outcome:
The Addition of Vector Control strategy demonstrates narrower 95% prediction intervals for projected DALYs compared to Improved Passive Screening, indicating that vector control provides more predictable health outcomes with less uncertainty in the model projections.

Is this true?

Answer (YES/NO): YES